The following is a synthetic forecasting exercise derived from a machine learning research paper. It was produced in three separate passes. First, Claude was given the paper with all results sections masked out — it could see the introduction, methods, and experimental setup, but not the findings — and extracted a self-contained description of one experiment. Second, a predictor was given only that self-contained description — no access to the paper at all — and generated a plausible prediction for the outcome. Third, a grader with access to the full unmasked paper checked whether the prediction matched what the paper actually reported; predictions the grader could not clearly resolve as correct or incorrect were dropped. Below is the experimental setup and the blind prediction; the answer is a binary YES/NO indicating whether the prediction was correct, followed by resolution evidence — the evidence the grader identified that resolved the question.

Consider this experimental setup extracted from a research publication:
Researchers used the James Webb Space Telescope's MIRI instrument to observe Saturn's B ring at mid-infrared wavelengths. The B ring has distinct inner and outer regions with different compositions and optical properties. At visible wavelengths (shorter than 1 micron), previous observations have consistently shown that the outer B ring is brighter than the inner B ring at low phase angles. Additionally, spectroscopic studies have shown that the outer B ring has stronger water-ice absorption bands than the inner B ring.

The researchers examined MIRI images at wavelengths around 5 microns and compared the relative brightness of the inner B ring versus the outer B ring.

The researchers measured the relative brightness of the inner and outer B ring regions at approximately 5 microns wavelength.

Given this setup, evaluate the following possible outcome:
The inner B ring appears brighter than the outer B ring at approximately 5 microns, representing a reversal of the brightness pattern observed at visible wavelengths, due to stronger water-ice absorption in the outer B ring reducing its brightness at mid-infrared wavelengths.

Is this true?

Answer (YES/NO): YES